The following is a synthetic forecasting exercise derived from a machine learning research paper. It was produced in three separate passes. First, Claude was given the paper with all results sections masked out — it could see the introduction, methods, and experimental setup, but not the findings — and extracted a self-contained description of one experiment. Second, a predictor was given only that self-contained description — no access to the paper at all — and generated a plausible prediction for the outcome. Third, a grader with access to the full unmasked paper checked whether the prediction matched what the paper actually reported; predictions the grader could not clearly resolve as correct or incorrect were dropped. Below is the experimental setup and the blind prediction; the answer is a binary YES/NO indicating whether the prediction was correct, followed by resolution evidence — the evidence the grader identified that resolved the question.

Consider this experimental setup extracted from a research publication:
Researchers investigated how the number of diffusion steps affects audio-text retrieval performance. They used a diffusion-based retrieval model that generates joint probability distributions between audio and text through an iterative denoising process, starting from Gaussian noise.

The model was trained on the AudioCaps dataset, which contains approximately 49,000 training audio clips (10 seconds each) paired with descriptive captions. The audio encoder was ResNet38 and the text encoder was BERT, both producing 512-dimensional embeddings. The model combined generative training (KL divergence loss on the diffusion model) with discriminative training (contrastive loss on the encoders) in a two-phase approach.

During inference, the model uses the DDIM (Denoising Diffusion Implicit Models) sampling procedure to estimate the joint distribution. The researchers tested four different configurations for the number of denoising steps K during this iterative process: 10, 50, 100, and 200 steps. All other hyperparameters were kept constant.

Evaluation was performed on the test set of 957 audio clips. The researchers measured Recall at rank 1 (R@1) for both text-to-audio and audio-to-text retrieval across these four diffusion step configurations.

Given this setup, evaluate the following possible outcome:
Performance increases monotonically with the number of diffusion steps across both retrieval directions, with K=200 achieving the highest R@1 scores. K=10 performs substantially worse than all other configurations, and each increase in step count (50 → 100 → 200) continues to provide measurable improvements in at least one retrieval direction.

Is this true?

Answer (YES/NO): NO